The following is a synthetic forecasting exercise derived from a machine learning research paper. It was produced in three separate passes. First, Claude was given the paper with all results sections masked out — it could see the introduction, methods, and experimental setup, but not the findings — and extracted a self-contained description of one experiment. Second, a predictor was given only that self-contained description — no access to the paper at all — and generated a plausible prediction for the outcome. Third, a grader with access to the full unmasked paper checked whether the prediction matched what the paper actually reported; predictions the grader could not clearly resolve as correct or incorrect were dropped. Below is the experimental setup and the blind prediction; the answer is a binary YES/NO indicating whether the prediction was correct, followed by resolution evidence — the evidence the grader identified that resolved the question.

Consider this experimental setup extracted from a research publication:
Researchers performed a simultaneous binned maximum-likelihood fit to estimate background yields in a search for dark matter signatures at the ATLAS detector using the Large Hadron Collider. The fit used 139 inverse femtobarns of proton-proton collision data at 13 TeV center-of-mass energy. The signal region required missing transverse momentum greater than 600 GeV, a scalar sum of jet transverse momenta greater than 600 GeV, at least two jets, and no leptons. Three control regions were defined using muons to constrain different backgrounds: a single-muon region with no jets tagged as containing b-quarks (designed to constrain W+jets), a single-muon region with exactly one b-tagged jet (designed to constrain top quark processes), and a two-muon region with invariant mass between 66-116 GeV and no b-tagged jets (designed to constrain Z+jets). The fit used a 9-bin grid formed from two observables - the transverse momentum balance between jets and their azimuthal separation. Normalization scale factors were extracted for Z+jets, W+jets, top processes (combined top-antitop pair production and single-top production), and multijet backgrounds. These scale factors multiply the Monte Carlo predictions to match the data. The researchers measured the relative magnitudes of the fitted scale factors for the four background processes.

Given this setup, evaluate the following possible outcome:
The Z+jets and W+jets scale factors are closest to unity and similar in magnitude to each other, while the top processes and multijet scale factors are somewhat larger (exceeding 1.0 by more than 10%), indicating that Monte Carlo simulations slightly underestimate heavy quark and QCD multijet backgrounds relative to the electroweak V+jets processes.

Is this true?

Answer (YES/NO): NO